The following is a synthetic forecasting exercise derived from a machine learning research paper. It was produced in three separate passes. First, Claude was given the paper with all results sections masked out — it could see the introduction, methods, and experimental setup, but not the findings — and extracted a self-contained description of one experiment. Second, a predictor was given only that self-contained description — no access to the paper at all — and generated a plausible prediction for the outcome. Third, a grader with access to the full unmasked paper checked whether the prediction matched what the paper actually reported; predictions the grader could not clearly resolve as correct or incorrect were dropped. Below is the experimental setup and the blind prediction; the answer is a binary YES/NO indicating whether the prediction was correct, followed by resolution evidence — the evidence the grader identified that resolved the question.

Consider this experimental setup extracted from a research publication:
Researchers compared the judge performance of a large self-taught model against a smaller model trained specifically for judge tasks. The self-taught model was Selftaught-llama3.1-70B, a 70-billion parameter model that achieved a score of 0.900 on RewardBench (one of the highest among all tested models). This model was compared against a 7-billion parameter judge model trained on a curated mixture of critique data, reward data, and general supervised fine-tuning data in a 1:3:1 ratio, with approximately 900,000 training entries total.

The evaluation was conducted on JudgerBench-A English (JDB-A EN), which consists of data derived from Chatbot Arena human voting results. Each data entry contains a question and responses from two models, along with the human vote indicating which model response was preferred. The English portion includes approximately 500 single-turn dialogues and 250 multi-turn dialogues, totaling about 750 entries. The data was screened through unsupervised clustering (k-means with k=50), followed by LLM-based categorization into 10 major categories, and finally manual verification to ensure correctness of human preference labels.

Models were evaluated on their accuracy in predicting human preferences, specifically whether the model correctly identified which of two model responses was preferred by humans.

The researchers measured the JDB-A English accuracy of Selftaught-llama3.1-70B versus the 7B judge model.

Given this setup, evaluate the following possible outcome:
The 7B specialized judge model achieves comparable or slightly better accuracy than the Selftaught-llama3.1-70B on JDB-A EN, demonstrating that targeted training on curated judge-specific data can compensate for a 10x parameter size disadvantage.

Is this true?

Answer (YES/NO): NO